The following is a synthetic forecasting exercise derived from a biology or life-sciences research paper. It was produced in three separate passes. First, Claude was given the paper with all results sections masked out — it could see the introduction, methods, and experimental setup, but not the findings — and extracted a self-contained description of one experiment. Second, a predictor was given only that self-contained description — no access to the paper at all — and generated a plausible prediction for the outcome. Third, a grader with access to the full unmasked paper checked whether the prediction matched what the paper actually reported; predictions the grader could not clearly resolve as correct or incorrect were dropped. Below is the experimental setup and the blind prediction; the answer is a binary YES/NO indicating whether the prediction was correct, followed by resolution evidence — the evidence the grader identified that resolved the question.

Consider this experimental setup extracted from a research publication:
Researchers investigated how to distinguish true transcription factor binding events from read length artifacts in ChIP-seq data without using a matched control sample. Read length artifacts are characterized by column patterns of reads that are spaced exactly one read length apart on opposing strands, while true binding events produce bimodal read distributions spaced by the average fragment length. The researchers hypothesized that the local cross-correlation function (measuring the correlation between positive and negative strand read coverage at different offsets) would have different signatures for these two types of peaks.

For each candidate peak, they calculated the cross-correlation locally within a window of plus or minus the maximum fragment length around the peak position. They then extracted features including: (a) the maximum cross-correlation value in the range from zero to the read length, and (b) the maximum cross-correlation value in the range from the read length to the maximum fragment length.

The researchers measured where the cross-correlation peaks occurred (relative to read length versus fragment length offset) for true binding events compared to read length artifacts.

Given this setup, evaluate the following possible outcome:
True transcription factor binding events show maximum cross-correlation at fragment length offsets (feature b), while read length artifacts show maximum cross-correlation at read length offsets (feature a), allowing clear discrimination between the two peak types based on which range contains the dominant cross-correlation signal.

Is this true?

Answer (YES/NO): YES